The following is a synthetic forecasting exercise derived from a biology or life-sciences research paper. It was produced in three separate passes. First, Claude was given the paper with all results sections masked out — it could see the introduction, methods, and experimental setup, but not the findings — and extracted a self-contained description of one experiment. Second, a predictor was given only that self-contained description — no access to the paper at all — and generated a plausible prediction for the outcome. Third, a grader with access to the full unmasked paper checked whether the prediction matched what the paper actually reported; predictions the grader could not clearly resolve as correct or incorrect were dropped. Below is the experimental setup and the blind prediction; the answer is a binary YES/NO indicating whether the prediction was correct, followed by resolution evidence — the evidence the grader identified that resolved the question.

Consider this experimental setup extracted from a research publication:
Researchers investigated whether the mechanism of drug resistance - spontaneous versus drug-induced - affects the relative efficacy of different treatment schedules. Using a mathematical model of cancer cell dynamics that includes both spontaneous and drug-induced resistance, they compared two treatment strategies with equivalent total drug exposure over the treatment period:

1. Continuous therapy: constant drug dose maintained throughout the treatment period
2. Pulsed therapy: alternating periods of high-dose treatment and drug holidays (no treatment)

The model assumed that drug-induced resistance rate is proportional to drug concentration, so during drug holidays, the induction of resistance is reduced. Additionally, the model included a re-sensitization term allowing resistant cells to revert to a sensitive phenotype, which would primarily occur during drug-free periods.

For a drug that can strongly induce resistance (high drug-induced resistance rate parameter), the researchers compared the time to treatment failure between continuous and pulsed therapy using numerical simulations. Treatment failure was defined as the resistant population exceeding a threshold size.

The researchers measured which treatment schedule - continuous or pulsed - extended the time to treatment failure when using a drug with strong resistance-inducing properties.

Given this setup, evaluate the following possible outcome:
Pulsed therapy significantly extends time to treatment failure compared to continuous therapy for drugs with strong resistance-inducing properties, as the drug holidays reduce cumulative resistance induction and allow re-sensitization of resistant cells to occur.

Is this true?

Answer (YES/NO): YES